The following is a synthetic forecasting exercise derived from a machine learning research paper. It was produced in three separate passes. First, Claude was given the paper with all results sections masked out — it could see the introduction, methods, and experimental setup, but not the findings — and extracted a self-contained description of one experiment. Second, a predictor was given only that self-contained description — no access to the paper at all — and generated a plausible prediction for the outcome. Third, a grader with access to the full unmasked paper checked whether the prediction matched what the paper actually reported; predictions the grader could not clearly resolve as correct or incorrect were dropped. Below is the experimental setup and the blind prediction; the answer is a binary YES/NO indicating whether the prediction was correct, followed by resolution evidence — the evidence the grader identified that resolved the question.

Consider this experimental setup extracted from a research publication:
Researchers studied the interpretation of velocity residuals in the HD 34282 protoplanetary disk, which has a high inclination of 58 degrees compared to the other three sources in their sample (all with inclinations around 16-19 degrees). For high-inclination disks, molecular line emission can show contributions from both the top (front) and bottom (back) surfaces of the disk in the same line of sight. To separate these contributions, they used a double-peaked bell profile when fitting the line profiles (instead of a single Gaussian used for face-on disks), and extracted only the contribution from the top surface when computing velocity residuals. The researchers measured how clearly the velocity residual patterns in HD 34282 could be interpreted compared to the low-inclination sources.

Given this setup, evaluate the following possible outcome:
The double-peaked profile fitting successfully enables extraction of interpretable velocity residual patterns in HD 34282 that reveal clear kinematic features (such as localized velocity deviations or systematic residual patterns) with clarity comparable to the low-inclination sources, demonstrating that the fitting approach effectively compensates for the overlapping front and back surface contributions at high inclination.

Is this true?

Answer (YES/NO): NO